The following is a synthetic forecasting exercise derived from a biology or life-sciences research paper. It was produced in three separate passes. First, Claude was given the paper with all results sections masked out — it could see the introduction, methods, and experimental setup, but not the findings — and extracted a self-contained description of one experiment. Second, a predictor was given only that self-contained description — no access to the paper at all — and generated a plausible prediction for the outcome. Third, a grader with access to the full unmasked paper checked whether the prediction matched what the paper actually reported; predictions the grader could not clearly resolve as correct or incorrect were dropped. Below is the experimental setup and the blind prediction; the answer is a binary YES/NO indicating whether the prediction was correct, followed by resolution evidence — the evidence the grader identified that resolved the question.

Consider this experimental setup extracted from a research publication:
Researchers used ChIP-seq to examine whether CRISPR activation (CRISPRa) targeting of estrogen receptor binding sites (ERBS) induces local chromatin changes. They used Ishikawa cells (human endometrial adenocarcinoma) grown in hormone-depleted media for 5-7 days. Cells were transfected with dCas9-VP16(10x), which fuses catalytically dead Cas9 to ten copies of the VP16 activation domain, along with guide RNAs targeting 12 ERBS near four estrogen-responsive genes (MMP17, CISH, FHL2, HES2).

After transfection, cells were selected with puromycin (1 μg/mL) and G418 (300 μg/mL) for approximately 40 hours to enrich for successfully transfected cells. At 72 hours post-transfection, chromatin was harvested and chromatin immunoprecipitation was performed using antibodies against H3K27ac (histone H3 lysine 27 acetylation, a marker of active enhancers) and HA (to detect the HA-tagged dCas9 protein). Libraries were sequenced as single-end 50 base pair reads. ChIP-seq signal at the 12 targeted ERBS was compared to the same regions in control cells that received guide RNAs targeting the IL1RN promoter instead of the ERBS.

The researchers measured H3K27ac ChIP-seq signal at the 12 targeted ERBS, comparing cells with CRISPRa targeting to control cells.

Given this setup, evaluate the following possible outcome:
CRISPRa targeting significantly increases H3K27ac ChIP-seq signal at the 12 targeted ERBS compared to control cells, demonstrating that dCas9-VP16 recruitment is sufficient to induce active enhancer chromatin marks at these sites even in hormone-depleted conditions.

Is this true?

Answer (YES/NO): YES